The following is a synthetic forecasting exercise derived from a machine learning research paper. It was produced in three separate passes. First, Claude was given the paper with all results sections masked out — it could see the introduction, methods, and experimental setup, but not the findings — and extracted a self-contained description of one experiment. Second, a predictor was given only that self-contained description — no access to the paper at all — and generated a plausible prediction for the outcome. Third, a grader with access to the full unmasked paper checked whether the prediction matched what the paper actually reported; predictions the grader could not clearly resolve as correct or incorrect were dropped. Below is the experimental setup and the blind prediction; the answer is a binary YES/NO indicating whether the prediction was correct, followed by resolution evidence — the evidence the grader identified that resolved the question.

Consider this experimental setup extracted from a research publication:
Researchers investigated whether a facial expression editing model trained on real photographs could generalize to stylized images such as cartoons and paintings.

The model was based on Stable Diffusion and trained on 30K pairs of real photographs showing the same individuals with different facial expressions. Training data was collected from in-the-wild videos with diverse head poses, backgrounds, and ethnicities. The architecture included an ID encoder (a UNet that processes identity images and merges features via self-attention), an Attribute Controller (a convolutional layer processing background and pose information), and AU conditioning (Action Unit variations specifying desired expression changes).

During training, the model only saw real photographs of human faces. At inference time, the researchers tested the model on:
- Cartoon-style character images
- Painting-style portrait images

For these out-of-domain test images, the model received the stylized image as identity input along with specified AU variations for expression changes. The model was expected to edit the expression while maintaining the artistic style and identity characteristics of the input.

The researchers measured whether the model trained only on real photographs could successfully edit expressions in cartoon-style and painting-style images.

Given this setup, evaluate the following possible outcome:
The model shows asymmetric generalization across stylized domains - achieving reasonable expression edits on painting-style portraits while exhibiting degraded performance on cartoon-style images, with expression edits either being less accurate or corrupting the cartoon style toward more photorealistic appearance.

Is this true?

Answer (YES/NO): NO